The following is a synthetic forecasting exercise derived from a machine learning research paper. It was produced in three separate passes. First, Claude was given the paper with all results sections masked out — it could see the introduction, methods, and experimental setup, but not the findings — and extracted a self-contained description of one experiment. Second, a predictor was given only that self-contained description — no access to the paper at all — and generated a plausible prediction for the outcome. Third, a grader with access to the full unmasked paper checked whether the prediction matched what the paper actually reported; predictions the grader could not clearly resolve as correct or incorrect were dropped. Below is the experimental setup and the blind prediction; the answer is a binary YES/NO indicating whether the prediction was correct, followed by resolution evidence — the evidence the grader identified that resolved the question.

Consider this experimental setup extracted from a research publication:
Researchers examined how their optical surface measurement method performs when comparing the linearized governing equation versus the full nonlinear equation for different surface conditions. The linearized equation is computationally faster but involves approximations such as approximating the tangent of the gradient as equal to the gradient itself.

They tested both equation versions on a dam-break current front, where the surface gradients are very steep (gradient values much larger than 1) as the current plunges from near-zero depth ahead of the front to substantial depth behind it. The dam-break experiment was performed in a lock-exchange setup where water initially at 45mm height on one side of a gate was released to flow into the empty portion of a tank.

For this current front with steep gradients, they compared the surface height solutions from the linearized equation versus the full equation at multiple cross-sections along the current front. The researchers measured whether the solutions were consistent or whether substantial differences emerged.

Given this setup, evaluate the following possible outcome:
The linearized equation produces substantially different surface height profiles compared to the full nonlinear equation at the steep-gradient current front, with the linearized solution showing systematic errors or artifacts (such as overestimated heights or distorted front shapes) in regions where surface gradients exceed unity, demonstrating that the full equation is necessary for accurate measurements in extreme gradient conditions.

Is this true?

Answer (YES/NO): NO